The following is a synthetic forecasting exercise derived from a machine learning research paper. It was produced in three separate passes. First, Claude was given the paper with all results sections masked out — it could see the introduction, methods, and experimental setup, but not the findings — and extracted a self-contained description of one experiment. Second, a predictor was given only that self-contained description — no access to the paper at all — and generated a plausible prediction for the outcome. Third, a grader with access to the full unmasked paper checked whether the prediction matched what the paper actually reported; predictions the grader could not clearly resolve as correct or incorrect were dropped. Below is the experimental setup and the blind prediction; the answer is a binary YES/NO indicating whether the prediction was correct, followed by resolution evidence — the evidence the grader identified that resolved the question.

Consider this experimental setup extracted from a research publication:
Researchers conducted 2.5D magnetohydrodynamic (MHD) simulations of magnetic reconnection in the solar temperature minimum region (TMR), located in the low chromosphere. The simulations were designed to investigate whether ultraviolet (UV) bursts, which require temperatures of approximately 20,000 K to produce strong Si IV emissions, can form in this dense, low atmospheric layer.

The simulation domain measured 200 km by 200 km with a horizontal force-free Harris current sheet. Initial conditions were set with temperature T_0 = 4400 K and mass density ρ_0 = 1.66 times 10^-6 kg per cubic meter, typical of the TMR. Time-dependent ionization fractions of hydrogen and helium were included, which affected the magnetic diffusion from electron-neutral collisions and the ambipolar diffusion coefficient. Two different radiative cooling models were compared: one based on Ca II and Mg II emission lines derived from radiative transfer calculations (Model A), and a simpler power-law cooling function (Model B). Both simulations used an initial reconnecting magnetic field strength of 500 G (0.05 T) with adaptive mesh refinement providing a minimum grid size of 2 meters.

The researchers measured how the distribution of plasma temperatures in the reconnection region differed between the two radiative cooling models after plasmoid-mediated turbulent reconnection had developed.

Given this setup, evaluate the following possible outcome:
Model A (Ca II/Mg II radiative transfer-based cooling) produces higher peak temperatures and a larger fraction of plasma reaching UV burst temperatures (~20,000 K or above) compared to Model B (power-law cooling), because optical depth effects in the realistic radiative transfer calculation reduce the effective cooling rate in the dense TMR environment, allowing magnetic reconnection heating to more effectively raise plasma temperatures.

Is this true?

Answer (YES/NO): NO